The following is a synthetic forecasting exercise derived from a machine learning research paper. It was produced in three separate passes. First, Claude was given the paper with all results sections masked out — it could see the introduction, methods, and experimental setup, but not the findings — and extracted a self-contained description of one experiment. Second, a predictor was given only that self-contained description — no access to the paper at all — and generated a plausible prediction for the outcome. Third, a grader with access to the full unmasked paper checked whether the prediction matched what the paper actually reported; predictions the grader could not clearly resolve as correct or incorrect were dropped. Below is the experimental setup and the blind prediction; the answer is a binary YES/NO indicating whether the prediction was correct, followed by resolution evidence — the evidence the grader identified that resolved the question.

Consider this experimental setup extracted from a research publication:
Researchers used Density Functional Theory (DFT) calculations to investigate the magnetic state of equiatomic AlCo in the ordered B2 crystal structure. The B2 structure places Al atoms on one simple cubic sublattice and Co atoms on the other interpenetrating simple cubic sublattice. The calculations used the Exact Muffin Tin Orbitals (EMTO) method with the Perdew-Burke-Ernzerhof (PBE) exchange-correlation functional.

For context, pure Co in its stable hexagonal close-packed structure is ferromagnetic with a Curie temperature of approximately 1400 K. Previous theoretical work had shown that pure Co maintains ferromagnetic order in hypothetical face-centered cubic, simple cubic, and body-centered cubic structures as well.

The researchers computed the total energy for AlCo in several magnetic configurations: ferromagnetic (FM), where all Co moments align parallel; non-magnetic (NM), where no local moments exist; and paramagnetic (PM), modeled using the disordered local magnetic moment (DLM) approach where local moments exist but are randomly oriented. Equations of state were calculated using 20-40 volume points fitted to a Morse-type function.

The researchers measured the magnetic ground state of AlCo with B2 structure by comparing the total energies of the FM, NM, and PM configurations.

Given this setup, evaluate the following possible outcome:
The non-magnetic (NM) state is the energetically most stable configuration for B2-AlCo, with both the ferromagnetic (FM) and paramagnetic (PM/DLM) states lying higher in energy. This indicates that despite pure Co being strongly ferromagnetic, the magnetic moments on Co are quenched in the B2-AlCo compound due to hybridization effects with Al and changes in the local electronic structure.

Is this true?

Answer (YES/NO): NO